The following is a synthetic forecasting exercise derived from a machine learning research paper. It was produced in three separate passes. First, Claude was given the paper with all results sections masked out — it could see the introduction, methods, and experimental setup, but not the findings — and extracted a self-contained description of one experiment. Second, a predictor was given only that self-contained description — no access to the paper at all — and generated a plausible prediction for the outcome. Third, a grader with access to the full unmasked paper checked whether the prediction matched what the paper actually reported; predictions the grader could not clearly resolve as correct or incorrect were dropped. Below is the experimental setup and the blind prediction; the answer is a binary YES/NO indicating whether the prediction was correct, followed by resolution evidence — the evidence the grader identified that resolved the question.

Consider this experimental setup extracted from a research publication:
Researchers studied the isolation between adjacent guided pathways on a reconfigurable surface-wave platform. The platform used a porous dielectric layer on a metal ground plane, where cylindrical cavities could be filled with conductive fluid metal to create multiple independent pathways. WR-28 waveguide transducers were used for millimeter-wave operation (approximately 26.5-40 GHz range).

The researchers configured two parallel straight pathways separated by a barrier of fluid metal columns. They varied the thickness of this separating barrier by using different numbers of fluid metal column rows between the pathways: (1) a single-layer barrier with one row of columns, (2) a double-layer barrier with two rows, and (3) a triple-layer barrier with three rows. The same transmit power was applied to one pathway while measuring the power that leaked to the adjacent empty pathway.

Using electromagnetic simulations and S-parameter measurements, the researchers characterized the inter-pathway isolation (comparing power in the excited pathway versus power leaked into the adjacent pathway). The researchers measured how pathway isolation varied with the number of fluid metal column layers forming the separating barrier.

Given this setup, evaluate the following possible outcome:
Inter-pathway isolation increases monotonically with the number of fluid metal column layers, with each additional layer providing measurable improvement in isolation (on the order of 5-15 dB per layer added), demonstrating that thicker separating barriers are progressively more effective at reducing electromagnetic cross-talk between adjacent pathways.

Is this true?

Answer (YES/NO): NO